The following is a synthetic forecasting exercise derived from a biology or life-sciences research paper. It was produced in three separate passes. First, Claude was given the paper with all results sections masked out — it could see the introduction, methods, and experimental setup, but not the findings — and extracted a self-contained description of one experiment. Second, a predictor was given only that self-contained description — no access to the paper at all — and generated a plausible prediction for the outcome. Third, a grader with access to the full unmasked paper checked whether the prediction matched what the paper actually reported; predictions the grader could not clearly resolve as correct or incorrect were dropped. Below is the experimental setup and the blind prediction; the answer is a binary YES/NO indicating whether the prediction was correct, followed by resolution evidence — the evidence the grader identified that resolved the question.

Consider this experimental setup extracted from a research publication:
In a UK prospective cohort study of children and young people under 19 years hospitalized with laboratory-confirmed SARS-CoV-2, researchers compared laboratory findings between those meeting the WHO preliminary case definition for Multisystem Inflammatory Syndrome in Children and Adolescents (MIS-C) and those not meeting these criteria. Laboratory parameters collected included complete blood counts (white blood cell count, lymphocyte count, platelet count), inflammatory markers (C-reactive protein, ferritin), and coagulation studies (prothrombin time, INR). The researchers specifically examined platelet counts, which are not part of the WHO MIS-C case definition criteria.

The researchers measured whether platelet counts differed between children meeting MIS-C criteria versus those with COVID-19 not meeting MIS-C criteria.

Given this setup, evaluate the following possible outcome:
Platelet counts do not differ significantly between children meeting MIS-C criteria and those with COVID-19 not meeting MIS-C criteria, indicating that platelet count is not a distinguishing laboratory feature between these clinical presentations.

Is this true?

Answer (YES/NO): NO